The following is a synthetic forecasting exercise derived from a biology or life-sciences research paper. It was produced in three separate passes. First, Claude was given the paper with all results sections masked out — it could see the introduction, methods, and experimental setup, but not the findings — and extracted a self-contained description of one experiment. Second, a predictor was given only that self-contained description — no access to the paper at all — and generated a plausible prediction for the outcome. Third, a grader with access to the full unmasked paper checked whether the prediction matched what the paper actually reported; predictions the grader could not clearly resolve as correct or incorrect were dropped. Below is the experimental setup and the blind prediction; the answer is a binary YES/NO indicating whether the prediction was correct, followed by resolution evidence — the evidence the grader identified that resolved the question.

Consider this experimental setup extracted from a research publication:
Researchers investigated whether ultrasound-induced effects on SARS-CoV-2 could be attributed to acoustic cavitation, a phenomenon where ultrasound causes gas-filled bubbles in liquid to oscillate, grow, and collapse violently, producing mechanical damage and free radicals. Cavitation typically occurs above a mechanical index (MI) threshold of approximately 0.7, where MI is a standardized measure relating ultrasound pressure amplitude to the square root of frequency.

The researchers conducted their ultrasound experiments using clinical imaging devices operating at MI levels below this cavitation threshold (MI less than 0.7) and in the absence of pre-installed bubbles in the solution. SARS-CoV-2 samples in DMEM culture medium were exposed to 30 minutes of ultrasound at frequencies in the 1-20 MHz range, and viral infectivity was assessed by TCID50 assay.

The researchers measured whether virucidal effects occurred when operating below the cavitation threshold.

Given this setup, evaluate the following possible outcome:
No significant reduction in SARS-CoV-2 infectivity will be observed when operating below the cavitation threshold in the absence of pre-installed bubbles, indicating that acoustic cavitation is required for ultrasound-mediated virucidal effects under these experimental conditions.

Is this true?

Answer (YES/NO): NO